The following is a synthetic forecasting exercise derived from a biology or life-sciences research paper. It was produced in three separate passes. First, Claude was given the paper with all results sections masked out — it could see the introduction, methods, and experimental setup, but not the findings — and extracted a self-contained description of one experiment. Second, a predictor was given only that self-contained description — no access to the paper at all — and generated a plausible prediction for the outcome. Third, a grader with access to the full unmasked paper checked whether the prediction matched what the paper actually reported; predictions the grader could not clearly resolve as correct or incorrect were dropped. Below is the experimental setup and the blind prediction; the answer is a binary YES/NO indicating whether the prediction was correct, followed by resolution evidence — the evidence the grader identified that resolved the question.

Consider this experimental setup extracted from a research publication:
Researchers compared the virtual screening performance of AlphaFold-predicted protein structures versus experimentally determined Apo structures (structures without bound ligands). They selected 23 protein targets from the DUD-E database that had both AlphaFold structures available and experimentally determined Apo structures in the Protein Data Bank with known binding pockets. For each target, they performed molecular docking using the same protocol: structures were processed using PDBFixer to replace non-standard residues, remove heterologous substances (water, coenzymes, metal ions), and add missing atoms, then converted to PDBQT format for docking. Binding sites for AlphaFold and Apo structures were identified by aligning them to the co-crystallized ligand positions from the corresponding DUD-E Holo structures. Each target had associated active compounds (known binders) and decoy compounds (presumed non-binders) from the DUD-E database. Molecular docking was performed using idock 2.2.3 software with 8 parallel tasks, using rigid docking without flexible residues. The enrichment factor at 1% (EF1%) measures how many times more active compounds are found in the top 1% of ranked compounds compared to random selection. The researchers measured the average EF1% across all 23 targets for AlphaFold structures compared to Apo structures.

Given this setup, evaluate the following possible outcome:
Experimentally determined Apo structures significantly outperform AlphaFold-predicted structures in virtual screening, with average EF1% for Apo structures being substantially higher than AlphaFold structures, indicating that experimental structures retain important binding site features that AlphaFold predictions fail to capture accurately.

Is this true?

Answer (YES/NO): NO